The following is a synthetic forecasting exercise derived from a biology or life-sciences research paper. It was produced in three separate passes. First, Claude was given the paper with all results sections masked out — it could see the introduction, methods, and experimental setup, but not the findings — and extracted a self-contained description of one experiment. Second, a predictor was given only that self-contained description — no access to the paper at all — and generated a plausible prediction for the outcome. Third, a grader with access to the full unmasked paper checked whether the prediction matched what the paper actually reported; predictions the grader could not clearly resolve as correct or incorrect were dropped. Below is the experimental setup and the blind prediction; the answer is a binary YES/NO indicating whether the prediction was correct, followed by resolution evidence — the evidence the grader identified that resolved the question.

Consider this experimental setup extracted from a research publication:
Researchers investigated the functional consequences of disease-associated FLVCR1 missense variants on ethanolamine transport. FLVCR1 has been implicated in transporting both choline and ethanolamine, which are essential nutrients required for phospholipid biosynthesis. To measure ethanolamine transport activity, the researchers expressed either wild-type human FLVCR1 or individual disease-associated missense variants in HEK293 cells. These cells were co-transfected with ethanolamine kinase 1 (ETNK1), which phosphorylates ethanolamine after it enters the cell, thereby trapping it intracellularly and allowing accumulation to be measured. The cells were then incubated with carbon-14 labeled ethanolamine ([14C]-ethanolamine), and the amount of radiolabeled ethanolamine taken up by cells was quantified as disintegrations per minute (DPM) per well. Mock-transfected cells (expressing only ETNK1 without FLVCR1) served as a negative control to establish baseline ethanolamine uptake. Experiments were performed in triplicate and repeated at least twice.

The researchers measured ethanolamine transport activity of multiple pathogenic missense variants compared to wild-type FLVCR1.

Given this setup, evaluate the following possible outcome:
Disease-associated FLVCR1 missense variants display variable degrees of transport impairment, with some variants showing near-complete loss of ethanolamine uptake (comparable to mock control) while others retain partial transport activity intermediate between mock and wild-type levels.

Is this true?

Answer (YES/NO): YES